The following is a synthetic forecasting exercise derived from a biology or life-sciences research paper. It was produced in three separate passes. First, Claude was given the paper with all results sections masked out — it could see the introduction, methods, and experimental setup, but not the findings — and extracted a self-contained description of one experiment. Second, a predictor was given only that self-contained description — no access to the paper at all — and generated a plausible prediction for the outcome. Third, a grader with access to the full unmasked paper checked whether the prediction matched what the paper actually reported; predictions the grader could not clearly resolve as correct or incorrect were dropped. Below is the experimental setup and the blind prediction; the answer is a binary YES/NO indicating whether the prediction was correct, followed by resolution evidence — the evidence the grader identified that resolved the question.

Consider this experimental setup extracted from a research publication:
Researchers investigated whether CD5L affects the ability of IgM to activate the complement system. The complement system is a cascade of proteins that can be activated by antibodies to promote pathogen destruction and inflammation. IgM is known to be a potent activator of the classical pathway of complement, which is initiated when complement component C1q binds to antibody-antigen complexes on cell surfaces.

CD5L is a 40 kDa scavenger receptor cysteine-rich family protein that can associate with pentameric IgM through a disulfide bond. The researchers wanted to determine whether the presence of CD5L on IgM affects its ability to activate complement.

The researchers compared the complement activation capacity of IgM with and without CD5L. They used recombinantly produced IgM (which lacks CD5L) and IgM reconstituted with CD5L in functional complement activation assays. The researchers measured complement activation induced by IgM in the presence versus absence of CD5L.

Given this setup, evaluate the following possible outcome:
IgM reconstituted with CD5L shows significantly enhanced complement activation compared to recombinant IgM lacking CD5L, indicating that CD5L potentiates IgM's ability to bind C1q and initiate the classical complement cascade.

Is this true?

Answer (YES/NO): NO